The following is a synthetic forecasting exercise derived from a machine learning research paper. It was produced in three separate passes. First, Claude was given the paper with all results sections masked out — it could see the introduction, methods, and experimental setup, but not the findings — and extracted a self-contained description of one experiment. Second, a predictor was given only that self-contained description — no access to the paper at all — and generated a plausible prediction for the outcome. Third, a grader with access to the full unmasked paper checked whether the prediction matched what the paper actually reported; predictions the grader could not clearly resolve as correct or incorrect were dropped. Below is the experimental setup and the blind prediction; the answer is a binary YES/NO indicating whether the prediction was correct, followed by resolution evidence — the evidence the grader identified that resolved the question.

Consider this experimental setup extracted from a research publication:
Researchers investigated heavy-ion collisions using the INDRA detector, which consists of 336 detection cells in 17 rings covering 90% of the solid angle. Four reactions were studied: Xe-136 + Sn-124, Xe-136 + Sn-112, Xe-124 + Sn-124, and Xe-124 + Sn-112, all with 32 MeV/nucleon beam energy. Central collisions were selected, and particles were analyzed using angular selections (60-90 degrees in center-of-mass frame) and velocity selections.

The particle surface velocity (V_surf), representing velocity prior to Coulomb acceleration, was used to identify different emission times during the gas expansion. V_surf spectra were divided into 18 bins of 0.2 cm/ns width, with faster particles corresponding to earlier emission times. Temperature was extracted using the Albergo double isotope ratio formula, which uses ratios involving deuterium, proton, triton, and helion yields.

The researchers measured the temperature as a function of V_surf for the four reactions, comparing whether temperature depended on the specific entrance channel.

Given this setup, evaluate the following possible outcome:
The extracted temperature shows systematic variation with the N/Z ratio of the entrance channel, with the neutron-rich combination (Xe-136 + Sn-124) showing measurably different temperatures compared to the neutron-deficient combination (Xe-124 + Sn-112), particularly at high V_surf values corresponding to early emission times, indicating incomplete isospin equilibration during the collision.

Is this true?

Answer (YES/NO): NO